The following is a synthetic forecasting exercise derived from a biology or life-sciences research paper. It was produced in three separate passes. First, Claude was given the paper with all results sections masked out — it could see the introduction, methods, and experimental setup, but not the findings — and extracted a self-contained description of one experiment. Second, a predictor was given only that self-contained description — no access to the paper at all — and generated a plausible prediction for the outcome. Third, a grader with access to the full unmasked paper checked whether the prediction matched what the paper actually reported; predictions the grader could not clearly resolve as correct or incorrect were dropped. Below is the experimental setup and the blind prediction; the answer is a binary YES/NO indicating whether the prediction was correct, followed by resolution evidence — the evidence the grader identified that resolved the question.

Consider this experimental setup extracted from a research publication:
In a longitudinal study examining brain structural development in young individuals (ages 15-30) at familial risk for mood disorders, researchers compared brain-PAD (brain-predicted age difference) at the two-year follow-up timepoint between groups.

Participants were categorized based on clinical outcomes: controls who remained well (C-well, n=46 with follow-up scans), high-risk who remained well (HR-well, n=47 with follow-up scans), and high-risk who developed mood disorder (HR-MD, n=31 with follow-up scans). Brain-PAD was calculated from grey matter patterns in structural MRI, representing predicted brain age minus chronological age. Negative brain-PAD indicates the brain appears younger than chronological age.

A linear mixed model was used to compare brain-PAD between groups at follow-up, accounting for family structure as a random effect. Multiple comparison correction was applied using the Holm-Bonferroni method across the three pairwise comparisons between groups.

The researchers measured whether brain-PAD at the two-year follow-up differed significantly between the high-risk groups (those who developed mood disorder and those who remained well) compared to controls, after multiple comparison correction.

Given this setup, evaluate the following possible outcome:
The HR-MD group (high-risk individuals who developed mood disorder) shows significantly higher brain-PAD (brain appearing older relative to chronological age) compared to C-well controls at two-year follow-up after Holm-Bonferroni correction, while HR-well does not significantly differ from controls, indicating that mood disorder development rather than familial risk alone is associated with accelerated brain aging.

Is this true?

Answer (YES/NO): NO